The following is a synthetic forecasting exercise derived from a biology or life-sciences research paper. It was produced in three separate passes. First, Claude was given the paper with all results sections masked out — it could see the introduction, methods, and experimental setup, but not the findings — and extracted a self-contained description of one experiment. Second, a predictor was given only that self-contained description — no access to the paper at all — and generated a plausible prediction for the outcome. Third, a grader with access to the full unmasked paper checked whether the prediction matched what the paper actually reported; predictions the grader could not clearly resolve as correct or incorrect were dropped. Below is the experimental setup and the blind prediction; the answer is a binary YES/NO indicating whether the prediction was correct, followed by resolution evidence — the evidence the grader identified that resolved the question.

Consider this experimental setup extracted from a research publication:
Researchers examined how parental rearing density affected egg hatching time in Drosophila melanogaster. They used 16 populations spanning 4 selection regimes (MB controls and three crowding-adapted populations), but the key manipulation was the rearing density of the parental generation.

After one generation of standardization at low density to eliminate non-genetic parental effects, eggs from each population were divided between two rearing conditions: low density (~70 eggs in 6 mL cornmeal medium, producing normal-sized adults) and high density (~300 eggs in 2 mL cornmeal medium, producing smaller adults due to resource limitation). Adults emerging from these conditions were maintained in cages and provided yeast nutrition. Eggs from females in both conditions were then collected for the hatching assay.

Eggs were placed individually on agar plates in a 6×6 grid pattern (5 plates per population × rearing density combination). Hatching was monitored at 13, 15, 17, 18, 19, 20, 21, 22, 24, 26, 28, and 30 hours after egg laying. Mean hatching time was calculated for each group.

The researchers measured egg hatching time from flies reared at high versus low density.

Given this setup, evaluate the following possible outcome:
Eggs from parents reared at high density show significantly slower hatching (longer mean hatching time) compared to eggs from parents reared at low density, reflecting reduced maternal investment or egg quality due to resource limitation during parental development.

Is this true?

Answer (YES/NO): NO